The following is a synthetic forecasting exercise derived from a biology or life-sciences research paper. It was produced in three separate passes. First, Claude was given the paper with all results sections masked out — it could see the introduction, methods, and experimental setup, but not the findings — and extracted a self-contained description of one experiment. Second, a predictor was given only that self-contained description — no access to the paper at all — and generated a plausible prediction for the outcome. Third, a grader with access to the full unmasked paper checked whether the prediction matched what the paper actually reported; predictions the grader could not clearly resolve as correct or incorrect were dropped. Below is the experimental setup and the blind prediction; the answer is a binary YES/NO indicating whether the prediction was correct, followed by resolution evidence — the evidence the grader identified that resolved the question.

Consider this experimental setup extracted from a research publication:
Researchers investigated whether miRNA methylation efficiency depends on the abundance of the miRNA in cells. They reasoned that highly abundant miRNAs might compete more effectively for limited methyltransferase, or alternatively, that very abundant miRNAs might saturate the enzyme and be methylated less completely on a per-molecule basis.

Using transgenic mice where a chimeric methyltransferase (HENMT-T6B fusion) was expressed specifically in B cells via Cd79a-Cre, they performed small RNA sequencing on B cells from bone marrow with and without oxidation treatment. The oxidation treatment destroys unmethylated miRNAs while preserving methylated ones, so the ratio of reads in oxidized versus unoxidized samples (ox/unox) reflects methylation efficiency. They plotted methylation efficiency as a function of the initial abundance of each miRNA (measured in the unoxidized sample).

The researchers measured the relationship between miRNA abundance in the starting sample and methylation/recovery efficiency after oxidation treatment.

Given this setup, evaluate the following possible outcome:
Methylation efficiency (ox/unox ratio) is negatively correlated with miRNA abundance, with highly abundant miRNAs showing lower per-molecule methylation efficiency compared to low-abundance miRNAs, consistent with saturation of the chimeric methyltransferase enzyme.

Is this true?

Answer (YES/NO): NO